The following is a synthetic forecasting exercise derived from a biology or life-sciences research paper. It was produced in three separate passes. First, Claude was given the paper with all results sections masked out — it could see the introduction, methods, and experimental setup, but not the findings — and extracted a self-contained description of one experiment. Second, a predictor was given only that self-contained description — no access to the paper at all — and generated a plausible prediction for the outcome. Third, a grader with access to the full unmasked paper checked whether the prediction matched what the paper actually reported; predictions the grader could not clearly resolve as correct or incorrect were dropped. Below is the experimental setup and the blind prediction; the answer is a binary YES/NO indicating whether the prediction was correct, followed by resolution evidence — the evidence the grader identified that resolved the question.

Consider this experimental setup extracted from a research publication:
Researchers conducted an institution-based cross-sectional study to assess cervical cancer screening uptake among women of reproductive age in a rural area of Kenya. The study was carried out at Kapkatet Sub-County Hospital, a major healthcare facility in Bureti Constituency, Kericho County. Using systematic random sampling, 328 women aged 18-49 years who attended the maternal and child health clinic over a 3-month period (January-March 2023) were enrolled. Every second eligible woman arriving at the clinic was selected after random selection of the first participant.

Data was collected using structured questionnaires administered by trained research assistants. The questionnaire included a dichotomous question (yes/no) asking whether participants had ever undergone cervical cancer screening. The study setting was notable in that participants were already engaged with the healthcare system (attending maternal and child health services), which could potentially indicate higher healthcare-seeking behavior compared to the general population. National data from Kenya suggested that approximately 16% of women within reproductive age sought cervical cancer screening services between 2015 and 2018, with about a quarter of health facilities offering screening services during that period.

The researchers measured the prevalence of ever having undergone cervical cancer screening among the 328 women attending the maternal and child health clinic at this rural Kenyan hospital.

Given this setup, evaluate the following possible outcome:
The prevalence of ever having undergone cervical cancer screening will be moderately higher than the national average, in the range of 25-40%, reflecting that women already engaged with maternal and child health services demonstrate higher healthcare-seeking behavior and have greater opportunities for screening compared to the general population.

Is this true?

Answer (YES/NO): NO